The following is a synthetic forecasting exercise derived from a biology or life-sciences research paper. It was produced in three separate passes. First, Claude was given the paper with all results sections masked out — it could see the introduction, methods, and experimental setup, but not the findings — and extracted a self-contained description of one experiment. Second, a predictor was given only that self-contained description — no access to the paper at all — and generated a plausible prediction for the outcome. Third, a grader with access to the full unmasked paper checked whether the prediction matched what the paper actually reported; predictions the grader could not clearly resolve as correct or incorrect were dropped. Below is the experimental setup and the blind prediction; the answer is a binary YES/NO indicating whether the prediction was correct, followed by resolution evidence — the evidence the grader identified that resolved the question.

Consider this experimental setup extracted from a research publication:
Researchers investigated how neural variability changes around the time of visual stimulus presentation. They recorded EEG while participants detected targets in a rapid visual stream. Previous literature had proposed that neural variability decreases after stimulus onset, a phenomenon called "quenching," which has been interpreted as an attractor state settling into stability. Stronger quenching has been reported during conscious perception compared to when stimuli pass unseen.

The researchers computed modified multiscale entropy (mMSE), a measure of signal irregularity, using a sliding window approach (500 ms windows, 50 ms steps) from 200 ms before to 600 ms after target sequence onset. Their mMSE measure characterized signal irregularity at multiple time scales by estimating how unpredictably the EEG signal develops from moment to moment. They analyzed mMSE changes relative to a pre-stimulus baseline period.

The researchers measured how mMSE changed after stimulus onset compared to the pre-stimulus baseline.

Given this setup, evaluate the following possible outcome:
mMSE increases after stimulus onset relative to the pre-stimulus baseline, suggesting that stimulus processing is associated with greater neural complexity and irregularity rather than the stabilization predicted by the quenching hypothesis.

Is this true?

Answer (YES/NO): NO